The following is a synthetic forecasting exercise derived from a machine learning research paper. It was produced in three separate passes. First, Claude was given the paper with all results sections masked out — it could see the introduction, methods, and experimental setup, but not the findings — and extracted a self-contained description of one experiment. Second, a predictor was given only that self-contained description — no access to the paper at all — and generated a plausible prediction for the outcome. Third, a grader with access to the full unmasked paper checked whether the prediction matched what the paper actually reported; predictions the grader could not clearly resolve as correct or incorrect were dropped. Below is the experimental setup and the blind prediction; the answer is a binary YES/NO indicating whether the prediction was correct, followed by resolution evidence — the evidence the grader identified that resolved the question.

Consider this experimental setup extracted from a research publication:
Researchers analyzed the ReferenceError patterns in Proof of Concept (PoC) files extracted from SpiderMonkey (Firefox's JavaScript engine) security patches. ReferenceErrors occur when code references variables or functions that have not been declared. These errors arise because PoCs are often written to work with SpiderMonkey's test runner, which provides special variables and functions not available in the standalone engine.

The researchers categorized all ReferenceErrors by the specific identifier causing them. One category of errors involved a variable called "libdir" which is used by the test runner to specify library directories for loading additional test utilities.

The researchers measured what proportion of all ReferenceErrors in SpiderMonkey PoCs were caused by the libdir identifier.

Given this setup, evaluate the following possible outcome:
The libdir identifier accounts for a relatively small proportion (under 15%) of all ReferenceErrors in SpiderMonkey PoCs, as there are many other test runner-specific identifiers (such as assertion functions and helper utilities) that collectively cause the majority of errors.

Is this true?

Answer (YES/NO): NO